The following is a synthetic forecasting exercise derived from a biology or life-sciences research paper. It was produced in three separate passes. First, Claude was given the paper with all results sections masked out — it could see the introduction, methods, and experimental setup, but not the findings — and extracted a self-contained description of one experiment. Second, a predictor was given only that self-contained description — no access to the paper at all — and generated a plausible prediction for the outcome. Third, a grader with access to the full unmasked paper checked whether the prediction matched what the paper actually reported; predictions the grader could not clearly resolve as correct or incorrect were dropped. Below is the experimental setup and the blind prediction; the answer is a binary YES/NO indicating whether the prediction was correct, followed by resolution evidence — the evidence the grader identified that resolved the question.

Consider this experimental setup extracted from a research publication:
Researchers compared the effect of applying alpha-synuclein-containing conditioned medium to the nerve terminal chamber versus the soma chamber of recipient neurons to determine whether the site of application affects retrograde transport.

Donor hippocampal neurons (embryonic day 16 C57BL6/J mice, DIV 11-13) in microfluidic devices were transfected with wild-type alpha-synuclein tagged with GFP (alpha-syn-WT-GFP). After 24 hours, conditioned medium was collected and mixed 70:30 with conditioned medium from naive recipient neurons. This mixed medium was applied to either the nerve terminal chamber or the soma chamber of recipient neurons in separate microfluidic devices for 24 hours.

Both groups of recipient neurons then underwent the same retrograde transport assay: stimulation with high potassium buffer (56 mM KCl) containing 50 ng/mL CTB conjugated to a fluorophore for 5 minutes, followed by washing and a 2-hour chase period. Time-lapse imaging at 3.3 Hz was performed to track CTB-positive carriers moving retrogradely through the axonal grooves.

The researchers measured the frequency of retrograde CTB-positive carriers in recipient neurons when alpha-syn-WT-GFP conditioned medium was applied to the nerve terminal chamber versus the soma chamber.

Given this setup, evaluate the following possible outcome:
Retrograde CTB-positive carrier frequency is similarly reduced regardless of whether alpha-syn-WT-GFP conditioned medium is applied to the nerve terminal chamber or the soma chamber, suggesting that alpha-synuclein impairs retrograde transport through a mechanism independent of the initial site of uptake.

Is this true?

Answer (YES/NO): NO